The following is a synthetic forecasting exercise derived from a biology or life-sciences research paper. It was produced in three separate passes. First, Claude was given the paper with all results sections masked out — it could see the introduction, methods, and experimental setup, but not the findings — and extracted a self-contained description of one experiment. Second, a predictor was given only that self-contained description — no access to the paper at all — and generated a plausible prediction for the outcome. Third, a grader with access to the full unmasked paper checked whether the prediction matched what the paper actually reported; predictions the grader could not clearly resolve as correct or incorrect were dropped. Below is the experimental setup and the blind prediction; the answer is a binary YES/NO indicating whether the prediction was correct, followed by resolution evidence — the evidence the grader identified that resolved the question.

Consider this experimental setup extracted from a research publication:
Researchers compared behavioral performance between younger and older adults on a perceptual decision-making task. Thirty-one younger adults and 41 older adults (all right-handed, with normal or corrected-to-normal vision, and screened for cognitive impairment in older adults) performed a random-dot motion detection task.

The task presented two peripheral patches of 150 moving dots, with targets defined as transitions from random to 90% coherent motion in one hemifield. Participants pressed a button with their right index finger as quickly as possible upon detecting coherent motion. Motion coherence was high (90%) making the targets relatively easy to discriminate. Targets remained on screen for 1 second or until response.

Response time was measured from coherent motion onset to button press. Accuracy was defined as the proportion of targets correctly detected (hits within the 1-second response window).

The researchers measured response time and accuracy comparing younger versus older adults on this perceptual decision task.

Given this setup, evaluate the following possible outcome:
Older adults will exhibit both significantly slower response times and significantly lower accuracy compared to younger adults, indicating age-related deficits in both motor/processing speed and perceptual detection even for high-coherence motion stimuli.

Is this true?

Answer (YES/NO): YES